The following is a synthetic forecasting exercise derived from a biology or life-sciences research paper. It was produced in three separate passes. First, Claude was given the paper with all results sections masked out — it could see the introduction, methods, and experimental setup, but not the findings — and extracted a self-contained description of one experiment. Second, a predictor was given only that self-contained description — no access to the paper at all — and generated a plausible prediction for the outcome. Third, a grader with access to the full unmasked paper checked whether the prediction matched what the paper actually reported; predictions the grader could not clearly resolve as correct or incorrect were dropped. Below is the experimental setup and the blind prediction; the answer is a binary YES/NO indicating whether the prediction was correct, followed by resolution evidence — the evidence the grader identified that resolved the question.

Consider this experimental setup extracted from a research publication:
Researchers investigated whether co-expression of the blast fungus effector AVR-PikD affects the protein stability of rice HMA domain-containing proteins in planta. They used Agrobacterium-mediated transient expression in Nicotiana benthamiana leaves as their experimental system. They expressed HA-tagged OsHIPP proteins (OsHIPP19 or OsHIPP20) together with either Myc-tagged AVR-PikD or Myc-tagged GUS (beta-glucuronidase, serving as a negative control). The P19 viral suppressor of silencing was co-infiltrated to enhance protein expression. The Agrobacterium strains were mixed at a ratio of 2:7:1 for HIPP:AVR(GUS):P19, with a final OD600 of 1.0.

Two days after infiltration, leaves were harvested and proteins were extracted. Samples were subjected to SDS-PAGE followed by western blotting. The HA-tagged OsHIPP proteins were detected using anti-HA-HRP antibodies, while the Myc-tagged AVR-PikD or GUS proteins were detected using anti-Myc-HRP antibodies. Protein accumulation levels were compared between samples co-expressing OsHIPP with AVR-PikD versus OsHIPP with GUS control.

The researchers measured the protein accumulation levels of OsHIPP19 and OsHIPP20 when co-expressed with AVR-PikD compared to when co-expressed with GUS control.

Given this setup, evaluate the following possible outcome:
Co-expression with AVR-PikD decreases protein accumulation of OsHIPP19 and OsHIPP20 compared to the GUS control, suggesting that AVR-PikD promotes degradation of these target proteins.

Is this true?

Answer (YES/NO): NO